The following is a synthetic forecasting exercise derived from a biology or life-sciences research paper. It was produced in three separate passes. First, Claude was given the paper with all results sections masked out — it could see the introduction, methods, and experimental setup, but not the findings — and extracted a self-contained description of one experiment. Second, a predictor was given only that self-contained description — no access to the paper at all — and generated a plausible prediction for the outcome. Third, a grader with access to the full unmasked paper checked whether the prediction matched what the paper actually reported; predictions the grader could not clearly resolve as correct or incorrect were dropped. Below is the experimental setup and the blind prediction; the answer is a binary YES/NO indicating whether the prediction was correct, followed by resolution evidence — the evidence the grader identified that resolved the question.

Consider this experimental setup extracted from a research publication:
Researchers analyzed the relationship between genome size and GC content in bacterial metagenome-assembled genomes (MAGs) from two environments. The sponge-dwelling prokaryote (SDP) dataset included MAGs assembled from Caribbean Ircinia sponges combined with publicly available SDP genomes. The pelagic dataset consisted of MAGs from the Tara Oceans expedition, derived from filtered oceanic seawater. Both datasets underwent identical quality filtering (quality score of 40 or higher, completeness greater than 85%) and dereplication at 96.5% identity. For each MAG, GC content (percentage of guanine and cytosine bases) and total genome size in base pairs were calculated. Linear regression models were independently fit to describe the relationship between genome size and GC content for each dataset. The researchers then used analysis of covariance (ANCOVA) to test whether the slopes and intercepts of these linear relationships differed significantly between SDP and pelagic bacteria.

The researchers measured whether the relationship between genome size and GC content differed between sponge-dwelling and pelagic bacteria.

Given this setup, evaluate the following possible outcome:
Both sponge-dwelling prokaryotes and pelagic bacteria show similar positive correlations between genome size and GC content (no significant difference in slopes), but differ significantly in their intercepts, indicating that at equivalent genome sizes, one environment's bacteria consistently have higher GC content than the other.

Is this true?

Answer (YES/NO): NO